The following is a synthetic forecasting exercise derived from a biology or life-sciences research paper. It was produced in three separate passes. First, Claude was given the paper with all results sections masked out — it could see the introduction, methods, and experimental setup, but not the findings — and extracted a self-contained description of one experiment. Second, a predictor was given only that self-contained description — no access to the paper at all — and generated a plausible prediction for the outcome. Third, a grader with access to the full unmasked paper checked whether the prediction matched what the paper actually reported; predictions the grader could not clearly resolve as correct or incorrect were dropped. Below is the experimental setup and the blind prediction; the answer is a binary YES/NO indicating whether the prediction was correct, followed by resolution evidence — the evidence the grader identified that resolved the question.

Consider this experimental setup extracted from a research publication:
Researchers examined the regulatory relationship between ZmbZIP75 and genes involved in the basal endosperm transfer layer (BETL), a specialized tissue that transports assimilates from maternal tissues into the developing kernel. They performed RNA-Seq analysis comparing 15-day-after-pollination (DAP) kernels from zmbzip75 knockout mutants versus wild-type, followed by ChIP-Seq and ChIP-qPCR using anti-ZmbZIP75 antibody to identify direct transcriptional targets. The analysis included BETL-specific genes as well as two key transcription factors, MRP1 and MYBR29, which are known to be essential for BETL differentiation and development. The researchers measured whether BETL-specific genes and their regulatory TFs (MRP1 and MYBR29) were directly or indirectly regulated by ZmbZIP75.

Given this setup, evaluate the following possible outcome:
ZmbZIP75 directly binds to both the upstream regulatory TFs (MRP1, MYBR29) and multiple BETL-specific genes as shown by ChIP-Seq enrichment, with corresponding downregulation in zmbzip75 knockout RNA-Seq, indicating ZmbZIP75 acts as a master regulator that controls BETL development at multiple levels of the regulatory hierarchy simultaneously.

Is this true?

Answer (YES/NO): NO